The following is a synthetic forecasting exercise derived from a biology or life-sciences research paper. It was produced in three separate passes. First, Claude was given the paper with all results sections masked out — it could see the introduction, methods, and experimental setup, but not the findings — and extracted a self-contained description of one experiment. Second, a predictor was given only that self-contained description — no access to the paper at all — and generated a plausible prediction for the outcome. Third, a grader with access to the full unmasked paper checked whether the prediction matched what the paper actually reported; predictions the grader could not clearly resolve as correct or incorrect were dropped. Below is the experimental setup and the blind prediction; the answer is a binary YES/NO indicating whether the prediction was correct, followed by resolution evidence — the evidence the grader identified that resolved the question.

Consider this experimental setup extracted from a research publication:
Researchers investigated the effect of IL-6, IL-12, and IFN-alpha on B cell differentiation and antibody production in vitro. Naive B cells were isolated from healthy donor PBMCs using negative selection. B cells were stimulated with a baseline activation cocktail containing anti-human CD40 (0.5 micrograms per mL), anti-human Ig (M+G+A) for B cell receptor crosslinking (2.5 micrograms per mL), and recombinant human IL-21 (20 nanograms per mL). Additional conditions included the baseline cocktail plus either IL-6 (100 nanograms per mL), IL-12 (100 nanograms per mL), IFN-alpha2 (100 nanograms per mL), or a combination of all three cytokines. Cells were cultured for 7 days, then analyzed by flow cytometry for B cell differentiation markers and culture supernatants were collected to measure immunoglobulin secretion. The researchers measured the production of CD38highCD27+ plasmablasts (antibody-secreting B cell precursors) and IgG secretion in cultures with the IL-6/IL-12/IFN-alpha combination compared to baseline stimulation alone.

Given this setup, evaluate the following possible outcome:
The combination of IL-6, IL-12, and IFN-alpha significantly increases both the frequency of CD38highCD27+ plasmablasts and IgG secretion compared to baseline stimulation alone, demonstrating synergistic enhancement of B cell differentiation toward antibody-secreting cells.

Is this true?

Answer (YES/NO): NO